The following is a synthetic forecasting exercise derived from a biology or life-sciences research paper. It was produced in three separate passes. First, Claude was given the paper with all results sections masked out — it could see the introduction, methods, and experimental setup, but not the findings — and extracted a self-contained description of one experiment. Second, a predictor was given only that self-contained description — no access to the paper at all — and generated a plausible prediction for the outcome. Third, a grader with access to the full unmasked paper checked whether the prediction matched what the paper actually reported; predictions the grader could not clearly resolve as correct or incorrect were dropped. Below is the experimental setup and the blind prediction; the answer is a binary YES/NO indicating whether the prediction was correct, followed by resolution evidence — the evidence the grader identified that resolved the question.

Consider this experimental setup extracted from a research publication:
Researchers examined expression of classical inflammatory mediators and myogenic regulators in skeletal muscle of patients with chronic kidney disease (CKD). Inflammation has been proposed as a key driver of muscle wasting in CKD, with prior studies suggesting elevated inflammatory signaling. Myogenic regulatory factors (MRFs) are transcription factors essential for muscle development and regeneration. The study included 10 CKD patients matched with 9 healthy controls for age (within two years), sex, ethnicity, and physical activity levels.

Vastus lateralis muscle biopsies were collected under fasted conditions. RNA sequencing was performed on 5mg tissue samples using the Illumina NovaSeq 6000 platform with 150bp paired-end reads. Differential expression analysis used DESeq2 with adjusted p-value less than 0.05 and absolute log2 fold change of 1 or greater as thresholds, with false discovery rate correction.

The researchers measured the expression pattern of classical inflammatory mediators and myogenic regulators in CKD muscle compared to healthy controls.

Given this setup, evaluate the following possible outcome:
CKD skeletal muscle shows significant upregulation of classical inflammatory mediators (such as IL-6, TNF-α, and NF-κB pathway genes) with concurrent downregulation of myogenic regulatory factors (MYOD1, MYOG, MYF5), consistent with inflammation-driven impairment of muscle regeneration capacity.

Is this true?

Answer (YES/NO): NO